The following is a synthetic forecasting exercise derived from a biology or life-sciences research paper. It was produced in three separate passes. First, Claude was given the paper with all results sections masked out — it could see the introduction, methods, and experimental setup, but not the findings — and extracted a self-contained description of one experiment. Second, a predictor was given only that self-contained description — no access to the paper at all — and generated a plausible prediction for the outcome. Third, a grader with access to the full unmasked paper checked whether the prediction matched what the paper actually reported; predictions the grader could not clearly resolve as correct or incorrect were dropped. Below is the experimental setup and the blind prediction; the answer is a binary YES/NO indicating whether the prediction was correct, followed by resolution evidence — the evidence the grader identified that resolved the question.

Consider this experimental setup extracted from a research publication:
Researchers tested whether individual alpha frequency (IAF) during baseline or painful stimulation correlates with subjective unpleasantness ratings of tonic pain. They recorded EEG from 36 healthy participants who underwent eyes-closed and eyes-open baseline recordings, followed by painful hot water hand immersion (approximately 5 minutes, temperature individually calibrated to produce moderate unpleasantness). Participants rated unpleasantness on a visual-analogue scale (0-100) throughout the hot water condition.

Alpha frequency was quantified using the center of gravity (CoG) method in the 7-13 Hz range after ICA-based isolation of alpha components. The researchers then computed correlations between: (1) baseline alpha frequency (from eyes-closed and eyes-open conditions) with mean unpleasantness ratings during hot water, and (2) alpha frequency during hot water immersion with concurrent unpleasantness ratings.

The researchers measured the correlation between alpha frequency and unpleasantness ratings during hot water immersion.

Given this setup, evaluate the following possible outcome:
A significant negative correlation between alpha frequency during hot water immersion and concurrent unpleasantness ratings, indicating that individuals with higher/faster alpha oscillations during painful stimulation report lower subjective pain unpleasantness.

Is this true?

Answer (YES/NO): NO